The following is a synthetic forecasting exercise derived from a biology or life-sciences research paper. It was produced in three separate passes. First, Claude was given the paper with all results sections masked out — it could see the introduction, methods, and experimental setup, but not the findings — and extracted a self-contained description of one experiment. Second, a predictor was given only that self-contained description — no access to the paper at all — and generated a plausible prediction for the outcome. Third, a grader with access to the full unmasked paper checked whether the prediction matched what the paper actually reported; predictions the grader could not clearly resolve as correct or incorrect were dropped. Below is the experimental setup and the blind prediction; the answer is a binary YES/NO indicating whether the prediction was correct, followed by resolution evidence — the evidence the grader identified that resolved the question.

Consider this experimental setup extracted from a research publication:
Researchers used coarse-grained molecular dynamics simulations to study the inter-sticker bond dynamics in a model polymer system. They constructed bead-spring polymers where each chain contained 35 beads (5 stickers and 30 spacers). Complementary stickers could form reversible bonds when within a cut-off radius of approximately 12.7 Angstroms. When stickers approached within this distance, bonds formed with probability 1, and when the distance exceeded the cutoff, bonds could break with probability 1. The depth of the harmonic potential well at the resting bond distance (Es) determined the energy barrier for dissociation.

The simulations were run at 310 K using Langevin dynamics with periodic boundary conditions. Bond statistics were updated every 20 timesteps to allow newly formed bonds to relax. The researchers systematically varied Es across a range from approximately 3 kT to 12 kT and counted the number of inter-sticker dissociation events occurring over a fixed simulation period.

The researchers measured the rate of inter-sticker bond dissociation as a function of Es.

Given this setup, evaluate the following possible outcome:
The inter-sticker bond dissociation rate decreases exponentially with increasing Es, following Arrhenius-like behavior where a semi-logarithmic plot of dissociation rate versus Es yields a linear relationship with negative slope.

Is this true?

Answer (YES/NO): YES